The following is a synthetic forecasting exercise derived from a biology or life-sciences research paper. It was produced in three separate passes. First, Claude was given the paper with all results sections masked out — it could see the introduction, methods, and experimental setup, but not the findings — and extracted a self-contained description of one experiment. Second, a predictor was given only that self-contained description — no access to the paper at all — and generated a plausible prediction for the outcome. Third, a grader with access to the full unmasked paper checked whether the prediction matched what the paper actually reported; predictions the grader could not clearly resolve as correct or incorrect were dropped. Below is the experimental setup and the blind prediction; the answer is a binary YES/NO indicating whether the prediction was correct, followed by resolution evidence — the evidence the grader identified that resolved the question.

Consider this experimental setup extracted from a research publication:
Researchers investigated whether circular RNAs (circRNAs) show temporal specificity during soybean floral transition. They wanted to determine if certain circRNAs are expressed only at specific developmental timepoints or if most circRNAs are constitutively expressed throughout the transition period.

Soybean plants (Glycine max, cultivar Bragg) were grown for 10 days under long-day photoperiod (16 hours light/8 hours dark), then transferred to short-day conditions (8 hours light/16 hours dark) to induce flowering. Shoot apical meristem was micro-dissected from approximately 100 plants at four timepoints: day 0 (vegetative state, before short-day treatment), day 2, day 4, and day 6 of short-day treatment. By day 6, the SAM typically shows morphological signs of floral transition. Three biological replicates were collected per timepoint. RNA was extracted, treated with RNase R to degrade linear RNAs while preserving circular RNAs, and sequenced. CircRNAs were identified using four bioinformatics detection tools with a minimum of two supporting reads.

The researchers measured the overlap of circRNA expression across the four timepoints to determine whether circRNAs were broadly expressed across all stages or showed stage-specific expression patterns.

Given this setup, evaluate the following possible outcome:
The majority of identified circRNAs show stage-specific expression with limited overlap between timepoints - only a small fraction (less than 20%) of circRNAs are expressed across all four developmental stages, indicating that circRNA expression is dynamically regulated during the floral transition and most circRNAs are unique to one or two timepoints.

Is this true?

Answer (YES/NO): NO